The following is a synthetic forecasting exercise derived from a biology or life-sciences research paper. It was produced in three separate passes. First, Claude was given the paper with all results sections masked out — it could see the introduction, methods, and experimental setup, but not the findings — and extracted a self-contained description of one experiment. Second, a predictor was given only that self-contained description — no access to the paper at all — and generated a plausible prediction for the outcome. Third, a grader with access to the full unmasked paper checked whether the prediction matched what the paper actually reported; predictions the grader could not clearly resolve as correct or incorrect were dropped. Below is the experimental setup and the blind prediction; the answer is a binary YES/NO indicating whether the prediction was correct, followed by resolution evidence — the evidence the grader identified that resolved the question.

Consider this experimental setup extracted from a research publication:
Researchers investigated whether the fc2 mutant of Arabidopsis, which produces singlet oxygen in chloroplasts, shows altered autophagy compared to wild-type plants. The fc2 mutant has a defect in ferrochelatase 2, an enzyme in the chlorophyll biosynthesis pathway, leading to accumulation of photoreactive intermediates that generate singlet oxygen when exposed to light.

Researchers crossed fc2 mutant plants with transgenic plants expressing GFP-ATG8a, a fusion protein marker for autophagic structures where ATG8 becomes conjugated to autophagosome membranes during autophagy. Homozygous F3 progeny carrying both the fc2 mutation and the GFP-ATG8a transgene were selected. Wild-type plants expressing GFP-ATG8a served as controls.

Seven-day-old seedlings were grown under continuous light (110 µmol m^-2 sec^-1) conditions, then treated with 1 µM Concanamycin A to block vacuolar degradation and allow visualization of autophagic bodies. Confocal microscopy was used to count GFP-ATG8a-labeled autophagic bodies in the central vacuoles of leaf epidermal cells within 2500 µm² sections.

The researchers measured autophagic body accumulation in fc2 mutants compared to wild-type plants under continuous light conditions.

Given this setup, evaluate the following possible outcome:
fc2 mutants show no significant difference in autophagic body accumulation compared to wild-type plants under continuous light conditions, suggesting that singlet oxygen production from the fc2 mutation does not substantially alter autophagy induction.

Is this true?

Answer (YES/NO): NO